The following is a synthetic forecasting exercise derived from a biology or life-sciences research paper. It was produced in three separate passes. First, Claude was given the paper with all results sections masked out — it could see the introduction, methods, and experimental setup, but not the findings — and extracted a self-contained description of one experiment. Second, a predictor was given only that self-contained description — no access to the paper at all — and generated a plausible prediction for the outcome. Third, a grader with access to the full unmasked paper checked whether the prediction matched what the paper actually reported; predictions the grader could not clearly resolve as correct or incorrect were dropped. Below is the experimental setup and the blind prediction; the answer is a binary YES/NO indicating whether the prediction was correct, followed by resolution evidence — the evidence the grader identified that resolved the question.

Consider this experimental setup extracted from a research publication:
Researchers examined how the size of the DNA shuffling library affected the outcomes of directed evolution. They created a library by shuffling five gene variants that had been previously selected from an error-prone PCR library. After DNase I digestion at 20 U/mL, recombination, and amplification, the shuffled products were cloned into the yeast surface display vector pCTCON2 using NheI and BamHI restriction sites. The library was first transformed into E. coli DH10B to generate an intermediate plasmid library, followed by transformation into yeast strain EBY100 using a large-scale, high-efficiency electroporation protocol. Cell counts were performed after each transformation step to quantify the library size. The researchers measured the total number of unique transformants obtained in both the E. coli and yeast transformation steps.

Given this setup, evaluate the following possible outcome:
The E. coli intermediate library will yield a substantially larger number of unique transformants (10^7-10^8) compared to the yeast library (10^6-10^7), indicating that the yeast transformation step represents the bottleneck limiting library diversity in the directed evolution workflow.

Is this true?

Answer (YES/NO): NO